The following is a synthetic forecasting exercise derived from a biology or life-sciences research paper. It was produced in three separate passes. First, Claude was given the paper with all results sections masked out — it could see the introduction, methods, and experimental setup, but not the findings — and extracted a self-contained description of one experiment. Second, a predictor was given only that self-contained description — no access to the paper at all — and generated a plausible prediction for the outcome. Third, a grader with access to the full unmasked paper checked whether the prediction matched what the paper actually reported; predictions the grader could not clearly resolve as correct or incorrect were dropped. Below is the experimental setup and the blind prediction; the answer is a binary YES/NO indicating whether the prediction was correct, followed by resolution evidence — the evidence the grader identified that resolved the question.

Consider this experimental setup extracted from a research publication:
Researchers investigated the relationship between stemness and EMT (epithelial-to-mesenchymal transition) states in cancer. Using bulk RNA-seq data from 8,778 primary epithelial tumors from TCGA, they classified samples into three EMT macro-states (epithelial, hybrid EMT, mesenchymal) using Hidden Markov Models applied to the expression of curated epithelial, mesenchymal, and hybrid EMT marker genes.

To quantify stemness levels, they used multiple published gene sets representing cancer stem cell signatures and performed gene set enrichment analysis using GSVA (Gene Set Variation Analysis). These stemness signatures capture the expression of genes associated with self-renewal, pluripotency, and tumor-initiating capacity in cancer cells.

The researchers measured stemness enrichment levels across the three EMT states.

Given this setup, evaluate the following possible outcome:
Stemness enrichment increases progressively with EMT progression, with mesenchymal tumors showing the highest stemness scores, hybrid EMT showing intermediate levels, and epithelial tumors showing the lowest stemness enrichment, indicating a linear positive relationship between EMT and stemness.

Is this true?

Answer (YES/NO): NO